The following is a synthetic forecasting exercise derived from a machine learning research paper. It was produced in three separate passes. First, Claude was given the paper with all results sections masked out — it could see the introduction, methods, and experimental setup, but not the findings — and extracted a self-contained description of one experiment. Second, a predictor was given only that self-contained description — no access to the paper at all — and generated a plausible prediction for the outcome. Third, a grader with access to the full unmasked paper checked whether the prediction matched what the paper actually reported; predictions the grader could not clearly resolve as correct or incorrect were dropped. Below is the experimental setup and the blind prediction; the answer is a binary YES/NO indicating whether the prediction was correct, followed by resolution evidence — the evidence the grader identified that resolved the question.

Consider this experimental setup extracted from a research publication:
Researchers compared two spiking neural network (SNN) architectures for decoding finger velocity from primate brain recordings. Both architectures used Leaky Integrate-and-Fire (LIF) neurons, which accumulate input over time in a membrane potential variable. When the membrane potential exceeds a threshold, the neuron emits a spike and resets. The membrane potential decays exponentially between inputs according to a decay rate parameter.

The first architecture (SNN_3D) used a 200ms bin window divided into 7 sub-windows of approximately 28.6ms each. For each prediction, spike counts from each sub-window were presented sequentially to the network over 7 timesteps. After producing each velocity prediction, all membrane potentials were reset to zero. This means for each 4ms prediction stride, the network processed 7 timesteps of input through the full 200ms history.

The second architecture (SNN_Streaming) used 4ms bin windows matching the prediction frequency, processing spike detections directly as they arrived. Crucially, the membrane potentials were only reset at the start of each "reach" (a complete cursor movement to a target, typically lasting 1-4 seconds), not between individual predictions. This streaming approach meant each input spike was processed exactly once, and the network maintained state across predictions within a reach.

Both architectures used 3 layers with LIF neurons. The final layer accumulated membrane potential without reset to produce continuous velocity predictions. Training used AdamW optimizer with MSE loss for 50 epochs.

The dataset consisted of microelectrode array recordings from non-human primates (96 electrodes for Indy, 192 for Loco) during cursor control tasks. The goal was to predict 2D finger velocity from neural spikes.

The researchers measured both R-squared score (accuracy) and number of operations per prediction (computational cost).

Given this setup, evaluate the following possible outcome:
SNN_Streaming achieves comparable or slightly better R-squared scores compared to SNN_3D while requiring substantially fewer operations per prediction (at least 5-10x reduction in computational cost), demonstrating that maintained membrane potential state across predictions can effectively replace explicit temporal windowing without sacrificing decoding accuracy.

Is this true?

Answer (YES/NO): NO